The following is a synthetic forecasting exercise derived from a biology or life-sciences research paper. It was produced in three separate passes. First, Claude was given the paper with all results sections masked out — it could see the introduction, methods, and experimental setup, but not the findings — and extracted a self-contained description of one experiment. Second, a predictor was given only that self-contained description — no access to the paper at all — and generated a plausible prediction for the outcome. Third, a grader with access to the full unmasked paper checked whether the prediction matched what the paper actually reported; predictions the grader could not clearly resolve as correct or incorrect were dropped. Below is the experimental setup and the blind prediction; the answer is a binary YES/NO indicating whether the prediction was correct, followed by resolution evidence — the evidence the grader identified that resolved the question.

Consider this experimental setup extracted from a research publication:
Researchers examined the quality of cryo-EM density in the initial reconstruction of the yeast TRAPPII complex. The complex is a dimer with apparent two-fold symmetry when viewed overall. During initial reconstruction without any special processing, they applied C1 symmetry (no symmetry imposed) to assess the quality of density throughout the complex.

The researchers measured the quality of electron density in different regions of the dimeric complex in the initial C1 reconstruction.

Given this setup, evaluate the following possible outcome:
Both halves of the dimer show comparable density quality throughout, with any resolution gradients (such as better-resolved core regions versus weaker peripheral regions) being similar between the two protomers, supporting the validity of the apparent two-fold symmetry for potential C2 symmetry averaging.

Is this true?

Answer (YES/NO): NO